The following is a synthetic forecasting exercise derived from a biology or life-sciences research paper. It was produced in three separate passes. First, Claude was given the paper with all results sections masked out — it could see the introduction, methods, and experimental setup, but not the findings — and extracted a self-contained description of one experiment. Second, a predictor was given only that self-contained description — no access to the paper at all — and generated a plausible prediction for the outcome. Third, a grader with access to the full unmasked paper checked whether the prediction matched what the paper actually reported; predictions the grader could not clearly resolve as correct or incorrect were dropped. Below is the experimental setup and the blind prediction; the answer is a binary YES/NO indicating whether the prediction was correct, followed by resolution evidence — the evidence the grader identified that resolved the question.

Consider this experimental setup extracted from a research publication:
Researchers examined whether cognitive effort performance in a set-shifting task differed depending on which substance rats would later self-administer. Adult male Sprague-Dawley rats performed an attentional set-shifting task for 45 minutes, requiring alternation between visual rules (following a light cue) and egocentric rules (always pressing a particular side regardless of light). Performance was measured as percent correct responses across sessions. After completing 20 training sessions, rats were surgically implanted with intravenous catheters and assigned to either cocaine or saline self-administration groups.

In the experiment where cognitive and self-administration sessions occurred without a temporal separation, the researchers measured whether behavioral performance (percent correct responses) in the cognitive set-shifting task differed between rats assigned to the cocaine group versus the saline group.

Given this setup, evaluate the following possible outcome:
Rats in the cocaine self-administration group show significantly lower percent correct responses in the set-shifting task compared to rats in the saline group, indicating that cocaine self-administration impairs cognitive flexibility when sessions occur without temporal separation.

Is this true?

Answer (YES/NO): NO